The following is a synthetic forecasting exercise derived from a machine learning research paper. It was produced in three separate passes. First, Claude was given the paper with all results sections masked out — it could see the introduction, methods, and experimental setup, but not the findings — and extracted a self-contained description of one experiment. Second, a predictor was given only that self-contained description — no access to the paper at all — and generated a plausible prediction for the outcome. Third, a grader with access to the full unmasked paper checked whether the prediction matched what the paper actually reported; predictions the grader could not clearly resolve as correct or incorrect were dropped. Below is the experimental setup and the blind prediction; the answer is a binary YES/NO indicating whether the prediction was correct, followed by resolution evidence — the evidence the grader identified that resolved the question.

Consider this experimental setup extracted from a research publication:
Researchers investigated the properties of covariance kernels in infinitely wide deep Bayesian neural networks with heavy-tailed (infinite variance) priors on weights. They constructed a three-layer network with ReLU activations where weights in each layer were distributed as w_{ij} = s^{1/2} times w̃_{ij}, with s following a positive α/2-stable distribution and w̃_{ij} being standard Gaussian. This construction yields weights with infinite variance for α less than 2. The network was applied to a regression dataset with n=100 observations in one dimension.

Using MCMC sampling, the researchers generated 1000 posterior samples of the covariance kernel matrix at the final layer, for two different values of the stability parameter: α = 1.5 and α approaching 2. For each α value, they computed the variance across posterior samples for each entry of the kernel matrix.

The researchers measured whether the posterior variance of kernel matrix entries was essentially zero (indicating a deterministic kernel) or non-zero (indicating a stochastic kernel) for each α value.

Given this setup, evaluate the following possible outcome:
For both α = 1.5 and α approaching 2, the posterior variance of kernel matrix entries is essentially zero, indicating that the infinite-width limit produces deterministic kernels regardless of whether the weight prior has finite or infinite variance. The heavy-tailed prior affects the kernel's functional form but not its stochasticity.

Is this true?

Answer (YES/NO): NO